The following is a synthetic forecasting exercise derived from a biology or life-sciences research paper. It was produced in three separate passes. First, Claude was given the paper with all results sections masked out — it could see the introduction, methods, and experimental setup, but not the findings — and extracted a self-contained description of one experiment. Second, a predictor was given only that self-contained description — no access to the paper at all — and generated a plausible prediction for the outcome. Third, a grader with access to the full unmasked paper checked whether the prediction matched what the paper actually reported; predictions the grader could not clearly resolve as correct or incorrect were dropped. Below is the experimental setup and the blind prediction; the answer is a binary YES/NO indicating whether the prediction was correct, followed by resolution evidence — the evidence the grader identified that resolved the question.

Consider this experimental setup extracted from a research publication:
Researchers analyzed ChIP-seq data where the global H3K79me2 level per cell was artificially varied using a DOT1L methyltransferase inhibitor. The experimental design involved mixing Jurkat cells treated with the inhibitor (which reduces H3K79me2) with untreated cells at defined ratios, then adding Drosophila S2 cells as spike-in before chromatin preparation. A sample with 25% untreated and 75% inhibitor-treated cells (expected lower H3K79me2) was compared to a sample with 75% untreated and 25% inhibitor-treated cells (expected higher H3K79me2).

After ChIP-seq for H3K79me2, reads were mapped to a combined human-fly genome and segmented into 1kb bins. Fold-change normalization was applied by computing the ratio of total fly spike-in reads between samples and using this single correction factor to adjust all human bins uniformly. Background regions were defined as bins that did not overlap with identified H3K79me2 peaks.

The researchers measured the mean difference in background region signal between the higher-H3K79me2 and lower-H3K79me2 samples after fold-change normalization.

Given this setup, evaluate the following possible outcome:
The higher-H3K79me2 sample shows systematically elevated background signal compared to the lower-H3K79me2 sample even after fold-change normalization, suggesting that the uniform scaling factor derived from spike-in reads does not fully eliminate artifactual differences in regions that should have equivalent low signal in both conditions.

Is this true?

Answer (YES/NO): YES